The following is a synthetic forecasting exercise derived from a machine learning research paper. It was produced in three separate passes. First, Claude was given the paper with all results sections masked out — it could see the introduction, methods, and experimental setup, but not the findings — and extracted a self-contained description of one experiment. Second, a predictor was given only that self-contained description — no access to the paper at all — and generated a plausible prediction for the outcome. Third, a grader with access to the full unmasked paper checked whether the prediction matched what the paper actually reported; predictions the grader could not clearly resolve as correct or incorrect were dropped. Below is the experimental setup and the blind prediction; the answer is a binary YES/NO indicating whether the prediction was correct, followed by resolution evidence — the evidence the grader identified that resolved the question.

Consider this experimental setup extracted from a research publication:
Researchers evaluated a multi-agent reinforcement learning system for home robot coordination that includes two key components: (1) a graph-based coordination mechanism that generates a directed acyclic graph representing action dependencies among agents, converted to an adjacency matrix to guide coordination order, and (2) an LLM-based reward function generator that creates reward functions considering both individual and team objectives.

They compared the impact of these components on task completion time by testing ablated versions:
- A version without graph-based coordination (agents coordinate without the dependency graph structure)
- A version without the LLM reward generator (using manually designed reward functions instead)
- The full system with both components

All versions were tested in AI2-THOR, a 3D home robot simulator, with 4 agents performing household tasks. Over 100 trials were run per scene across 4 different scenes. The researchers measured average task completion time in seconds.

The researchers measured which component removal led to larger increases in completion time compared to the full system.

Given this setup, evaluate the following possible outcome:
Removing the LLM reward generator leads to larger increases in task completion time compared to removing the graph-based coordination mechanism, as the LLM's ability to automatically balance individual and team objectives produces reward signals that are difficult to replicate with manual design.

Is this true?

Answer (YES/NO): NO